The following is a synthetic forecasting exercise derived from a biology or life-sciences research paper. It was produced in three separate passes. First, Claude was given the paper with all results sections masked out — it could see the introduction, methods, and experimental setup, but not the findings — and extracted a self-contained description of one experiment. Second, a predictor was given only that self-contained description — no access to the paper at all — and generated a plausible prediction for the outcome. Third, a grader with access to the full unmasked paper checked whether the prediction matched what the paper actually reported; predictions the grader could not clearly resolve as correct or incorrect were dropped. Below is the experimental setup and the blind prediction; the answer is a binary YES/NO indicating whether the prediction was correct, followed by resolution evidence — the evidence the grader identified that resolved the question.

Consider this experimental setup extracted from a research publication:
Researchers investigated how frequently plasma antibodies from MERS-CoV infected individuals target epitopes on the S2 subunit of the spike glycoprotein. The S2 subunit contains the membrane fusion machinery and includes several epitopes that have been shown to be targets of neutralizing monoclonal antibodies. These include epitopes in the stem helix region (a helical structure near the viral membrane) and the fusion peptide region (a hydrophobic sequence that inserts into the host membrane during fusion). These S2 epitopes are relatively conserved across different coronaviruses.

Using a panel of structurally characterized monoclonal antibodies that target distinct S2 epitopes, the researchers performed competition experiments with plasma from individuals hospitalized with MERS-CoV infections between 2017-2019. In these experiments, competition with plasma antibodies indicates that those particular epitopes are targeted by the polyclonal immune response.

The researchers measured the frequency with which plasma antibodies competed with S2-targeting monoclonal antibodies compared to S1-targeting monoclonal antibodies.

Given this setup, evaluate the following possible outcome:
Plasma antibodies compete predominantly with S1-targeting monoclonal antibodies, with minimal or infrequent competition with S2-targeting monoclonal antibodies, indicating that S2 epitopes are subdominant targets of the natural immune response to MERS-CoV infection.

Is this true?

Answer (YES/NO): YES